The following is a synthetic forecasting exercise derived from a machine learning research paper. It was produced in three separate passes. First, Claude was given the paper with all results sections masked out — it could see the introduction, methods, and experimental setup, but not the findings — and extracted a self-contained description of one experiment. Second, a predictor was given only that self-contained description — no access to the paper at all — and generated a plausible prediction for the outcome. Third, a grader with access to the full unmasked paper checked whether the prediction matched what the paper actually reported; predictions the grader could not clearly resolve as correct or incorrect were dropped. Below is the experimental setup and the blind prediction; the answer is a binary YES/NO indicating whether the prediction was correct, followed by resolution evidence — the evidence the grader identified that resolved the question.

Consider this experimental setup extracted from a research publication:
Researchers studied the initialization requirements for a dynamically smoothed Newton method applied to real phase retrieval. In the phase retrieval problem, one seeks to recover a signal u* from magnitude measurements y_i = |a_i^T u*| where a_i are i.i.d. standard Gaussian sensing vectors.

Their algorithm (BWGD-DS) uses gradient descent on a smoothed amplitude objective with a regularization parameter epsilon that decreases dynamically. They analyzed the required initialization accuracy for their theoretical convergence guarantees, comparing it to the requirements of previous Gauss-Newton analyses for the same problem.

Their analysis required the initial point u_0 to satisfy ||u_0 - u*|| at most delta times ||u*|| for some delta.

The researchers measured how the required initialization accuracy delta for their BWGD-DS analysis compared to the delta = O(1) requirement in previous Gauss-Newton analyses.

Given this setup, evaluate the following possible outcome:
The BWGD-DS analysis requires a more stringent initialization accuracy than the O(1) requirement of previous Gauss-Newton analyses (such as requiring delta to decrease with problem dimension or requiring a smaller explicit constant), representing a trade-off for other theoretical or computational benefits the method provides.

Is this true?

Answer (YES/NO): YES